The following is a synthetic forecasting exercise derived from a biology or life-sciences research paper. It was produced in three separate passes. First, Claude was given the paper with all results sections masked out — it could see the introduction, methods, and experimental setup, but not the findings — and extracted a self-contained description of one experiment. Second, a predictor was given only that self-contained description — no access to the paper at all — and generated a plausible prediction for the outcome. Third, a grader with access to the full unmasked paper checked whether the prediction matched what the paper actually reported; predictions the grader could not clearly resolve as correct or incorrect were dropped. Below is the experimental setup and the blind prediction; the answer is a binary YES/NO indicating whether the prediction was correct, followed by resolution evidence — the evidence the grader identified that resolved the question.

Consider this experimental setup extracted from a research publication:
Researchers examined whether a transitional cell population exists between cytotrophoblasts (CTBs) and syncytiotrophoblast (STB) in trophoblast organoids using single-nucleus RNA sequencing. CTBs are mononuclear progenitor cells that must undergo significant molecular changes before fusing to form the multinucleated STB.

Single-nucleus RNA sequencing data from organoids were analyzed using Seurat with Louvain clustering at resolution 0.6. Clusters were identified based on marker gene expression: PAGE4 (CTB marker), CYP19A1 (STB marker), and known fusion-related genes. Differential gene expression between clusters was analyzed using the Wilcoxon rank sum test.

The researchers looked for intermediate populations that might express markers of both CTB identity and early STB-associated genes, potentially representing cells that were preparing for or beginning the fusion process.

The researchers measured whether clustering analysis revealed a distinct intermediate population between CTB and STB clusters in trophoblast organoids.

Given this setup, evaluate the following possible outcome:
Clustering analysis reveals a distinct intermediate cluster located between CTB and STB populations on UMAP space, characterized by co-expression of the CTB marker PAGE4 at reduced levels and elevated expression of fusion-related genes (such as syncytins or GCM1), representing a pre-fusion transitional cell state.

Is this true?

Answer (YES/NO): YES